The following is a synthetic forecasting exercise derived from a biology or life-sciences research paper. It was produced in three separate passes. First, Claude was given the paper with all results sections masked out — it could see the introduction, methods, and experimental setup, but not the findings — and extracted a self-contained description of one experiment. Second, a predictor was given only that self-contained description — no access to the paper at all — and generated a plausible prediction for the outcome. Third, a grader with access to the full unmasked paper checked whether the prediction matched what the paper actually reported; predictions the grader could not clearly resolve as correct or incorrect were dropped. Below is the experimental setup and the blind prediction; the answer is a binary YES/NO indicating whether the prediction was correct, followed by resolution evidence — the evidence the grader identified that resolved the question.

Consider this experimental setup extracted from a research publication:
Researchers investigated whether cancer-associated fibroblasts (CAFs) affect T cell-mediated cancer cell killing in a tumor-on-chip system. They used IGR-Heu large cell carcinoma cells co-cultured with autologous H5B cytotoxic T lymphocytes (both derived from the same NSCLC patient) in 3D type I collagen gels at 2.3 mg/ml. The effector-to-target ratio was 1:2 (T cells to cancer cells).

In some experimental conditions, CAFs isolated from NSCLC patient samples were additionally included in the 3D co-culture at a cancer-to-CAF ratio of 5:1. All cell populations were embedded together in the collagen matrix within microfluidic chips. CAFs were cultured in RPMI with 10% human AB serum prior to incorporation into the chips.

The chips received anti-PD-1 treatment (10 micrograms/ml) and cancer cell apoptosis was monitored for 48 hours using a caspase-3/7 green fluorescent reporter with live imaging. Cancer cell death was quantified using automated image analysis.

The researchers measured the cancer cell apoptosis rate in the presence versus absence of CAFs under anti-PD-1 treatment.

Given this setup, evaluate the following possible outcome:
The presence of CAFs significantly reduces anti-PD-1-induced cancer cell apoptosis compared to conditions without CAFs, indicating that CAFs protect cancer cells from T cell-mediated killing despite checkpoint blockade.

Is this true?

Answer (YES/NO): YES